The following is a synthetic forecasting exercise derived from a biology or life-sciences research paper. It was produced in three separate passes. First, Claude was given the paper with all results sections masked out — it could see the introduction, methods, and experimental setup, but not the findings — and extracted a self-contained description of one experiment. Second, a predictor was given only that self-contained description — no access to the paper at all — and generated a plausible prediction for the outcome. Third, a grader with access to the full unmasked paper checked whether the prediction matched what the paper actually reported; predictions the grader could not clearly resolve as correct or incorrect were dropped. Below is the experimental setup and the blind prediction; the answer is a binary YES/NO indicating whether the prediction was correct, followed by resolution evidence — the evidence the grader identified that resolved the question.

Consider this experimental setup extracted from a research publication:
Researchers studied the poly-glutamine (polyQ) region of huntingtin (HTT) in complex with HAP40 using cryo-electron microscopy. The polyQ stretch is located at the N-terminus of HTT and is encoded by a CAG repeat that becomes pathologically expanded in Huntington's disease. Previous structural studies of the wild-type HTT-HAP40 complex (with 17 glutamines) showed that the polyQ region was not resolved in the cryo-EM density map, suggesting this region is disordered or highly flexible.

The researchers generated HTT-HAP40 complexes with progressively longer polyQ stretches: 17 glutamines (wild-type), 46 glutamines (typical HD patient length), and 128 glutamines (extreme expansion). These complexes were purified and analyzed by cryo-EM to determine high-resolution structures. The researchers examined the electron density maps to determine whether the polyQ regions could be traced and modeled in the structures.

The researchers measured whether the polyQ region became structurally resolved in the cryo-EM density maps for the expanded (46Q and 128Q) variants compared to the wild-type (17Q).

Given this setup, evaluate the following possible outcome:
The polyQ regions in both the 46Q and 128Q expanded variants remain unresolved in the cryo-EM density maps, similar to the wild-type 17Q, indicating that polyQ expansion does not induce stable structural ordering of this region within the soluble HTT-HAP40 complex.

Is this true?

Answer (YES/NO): YES